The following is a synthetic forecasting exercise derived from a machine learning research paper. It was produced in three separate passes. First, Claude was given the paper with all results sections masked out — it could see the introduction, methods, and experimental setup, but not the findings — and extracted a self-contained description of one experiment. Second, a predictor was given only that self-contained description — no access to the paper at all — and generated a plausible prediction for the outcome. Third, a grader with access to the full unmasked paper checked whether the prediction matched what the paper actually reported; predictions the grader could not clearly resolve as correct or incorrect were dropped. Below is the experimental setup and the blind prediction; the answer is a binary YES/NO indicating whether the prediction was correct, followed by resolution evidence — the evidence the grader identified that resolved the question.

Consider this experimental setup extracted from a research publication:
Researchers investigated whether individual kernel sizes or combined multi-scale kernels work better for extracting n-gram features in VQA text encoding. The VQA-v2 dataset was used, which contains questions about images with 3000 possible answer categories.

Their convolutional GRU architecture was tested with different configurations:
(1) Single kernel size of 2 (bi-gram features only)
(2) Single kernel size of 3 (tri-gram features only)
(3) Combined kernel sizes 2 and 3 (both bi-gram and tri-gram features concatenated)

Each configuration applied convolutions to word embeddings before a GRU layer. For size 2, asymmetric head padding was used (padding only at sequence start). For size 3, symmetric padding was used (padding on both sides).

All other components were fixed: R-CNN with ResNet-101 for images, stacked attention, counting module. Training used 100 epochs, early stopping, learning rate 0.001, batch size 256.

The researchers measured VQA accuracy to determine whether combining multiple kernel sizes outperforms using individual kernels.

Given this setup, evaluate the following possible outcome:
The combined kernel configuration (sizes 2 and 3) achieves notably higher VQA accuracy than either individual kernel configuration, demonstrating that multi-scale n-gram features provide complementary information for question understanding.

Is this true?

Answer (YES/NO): NO